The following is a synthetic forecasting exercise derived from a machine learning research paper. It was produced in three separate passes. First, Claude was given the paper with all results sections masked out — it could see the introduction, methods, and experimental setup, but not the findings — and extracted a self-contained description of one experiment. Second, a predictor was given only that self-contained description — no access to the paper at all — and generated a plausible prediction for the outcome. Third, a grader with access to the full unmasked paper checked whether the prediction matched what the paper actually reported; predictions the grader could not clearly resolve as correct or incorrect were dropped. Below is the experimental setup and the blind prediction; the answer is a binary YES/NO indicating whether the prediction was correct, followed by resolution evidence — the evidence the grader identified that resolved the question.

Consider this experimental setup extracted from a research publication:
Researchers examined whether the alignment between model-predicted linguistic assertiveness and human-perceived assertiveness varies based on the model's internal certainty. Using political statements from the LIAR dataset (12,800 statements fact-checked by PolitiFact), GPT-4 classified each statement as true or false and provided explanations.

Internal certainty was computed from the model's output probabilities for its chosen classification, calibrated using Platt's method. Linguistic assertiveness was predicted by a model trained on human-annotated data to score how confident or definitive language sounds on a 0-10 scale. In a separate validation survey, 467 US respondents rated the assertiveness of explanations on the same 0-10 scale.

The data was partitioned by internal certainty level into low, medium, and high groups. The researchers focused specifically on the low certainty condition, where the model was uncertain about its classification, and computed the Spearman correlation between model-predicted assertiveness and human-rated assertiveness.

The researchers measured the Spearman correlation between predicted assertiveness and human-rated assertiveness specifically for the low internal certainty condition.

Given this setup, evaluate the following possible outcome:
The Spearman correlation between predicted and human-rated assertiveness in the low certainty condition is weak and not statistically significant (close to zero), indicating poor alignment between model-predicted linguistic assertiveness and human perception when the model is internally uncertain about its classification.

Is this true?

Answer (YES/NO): YES